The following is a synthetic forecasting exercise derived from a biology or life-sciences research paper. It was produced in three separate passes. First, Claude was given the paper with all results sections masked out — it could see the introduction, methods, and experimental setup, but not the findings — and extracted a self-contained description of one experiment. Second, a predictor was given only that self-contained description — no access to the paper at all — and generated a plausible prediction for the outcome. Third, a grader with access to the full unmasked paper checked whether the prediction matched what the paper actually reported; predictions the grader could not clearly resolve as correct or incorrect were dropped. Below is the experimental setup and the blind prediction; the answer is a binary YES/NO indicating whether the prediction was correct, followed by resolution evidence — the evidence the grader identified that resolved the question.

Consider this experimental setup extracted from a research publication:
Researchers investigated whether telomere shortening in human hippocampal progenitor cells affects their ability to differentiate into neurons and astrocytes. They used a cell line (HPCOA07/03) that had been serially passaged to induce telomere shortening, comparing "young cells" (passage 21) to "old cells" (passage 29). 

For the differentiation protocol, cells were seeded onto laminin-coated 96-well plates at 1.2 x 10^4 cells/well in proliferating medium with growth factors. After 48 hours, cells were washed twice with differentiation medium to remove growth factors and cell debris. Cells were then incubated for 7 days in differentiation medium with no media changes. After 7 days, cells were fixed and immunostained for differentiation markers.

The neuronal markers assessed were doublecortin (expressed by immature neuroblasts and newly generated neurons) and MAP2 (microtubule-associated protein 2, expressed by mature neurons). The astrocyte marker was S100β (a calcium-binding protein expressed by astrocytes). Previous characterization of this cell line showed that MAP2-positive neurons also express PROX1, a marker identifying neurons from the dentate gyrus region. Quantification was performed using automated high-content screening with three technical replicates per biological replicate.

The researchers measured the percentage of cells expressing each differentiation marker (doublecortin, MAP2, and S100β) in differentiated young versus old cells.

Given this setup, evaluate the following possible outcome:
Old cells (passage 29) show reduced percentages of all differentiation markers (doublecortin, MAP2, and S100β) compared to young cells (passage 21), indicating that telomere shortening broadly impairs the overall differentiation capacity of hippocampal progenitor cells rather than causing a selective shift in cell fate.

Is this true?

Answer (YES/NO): NO